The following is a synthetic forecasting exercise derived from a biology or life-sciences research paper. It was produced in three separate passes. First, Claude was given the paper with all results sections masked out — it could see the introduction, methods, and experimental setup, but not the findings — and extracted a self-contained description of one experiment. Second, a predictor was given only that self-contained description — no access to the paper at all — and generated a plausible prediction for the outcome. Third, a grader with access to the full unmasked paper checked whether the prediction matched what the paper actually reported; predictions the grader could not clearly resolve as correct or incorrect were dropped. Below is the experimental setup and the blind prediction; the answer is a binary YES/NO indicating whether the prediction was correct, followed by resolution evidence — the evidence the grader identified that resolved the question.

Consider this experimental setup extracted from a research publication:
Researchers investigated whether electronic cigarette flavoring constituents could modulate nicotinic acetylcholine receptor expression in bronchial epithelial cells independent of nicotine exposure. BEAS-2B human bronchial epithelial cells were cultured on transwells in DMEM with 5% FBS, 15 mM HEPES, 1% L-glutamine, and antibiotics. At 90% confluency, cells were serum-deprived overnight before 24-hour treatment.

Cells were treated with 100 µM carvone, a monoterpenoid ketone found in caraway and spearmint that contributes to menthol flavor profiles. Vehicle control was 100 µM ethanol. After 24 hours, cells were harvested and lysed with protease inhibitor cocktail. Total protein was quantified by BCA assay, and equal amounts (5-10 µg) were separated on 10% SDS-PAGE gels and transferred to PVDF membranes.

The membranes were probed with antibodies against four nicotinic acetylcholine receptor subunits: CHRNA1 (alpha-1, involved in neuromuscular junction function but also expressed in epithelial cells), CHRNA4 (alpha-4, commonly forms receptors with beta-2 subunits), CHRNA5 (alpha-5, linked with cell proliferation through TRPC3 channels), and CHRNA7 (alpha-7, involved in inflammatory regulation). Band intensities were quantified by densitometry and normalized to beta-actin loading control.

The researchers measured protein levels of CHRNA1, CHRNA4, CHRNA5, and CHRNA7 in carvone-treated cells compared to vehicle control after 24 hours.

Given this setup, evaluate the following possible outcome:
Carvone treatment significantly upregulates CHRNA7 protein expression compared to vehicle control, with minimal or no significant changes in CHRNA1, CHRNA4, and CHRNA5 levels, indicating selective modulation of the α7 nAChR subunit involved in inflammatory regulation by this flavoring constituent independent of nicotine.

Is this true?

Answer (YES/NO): NO